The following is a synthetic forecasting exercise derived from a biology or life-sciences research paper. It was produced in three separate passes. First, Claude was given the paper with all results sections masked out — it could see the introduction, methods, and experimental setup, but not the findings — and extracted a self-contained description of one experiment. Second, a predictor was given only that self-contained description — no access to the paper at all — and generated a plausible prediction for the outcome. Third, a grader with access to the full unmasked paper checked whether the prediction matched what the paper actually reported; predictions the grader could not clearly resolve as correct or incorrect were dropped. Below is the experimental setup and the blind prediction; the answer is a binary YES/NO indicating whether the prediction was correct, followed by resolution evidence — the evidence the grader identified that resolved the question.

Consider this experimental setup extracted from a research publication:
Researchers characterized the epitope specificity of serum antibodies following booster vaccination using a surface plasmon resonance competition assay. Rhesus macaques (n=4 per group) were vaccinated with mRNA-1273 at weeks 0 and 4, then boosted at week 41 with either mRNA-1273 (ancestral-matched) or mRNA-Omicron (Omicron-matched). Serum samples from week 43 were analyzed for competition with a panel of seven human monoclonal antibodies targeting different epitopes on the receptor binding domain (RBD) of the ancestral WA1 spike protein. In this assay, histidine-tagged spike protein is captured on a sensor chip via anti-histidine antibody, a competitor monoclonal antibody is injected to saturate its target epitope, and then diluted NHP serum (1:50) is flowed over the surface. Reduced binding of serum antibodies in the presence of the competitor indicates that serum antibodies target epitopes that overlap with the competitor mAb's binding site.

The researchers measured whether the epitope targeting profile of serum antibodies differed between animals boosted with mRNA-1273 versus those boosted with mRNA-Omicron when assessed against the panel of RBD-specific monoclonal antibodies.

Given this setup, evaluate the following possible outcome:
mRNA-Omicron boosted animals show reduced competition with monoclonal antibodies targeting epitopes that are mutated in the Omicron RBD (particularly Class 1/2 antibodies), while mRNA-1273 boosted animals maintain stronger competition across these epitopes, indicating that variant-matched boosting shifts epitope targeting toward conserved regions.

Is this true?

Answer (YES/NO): NO